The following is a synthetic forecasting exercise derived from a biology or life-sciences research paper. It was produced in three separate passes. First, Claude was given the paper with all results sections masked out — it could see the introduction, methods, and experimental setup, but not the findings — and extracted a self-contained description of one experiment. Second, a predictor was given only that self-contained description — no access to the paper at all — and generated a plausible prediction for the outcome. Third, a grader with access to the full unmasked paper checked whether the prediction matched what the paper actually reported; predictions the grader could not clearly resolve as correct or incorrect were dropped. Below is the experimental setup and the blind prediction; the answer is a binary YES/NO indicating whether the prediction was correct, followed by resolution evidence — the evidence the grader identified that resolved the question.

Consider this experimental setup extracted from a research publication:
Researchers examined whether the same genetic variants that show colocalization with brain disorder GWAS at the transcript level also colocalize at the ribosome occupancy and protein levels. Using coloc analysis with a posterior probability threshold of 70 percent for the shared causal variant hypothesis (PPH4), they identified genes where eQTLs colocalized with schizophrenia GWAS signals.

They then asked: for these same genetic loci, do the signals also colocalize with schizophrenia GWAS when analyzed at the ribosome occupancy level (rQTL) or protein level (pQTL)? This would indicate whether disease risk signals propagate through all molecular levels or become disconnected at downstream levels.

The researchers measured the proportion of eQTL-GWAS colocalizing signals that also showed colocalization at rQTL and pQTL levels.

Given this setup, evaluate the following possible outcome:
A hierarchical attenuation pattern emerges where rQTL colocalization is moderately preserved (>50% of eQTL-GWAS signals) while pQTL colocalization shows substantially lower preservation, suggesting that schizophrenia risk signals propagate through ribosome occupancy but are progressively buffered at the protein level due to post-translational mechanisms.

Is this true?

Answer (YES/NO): NO